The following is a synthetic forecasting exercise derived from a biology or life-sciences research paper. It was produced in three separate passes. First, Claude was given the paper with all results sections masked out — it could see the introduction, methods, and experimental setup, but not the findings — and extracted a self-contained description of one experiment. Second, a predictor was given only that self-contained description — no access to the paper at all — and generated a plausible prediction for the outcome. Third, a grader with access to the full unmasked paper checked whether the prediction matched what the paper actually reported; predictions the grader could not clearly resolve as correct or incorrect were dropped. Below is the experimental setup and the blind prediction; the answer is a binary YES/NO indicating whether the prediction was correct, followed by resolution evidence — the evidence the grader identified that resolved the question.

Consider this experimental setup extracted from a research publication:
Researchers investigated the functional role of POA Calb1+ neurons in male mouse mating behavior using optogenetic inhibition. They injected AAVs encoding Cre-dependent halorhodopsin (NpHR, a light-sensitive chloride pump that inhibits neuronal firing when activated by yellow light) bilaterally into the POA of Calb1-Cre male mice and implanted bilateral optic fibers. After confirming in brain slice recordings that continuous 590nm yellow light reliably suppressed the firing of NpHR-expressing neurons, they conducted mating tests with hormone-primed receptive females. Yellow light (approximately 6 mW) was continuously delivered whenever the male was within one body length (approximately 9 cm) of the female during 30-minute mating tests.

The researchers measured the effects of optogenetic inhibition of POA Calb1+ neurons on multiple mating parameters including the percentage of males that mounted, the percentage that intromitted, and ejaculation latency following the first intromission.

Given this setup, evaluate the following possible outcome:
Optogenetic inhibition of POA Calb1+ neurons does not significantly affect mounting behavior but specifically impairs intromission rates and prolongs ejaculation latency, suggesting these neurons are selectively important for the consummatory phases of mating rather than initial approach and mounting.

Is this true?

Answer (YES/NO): NO